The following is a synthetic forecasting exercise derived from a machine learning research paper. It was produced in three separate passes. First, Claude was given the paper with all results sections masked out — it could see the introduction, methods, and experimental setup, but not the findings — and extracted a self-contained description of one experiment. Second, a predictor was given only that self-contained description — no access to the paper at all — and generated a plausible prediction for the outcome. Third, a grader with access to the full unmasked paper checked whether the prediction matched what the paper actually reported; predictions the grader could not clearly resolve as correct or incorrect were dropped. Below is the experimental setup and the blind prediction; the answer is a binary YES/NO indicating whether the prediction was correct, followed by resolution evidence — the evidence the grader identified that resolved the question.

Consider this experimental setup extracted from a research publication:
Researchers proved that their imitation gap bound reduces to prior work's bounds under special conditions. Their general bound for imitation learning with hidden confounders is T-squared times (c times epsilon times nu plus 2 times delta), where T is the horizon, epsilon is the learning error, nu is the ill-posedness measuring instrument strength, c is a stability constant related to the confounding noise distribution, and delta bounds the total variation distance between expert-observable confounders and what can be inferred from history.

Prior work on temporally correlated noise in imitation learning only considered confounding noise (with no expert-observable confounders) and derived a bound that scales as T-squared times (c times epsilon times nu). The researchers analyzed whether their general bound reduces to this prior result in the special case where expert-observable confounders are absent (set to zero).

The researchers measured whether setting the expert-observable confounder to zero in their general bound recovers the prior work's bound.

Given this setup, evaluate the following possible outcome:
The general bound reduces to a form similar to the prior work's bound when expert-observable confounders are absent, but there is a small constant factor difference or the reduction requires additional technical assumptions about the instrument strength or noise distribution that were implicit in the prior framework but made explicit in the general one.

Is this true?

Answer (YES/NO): NO